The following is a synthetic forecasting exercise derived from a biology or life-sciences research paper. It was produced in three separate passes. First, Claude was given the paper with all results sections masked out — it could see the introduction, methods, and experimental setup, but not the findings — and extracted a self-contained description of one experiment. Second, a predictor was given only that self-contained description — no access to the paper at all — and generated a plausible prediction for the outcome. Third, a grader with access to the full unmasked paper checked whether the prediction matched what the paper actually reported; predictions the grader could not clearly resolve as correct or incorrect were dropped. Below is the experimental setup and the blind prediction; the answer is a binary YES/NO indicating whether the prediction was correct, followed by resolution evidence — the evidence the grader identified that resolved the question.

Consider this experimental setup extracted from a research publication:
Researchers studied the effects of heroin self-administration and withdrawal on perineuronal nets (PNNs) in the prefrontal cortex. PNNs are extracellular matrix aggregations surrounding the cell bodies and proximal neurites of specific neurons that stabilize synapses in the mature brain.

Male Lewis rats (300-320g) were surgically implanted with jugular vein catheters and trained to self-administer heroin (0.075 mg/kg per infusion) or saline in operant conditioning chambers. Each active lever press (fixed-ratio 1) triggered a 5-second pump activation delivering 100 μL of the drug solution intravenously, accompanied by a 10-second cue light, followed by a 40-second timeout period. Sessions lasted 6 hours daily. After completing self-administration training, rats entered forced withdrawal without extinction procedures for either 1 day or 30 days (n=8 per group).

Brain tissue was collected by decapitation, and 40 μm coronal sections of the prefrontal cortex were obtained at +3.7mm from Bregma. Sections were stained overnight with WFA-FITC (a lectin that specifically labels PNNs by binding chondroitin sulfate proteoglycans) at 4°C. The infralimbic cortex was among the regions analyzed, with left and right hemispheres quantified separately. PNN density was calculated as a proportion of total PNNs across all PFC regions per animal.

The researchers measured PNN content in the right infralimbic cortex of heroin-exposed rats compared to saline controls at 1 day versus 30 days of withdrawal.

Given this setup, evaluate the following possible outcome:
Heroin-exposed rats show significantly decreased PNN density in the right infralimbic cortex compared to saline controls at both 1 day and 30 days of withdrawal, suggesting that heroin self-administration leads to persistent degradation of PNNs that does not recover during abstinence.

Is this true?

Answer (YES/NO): NO